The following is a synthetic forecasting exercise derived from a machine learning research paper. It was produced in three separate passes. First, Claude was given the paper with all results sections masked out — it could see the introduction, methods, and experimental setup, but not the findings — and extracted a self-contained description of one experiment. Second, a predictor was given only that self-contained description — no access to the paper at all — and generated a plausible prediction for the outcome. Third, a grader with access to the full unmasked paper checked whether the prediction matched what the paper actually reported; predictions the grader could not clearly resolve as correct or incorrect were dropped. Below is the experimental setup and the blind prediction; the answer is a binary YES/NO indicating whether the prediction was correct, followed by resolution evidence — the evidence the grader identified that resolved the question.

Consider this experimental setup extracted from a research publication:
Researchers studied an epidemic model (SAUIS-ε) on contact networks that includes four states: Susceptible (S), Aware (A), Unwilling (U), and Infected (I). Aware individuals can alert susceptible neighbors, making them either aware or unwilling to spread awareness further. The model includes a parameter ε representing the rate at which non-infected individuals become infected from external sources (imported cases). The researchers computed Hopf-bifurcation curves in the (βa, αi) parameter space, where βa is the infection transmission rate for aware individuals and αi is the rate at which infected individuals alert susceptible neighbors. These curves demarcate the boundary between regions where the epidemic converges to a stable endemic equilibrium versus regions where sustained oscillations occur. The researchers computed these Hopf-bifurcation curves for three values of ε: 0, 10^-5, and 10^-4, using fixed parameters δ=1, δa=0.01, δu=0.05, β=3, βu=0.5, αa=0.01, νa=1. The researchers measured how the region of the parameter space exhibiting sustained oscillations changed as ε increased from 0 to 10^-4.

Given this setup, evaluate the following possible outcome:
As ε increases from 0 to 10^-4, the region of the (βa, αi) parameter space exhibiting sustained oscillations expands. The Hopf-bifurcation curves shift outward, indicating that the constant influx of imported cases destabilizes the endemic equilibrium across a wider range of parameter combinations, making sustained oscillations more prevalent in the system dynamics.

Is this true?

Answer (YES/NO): NO